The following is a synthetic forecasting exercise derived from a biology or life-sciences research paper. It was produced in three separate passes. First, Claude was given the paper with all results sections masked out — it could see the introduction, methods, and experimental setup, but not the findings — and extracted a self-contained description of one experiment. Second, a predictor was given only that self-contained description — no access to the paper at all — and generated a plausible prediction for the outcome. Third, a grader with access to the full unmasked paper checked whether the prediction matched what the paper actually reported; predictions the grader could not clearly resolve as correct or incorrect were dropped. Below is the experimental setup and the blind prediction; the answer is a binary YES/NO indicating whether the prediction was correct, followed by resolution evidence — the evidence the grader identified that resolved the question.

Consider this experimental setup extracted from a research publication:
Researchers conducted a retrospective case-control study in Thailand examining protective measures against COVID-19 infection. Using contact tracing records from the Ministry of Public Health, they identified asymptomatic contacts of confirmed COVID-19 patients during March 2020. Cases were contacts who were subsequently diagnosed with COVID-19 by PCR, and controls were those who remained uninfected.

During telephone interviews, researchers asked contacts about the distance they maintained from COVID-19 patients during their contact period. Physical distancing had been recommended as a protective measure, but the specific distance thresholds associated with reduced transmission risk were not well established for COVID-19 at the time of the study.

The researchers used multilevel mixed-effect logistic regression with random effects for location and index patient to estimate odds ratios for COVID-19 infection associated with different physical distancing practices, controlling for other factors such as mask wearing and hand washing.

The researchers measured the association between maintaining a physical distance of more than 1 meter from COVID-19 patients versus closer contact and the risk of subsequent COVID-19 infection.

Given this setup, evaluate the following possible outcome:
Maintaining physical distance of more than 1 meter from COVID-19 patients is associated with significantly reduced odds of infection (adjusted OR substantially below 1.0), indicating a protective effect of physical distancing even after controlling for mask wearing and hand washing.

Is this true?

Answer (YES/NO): YES